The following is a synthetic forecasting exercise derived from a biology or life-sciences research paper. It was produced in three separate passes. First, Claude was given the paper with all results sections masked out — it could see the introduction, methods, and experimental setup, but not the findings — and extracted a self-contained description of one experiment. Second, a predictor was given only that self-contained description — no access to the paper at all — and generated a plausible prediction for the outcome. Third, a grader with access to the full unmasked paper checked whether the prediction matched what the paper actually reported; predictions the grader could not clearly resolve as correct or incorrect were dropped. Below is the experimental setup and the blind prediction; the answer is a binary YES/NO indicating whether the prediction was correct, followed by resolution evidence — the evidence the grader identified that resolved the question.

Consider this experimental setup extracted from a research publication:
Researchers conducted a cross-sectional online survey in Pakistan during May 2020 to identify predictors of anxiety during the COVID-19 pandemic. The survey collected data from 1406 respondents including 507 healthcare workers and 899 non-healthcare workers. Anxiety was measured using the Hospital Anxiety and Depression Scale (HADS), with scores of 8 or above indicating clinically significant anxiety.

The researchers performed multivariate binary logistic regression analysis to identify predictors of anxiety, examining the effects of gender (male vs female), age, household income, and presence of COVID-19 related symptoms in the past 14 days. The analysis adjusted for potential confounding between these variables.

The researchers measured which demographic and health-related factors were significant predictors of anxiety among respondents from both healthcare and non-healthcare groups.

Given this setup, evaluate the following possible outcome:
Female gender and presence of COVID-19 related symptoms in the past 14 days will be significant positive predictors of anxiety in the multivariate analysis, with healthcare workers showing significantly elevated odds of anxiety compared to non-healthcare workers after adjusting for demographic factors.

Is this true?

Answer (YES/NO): NO